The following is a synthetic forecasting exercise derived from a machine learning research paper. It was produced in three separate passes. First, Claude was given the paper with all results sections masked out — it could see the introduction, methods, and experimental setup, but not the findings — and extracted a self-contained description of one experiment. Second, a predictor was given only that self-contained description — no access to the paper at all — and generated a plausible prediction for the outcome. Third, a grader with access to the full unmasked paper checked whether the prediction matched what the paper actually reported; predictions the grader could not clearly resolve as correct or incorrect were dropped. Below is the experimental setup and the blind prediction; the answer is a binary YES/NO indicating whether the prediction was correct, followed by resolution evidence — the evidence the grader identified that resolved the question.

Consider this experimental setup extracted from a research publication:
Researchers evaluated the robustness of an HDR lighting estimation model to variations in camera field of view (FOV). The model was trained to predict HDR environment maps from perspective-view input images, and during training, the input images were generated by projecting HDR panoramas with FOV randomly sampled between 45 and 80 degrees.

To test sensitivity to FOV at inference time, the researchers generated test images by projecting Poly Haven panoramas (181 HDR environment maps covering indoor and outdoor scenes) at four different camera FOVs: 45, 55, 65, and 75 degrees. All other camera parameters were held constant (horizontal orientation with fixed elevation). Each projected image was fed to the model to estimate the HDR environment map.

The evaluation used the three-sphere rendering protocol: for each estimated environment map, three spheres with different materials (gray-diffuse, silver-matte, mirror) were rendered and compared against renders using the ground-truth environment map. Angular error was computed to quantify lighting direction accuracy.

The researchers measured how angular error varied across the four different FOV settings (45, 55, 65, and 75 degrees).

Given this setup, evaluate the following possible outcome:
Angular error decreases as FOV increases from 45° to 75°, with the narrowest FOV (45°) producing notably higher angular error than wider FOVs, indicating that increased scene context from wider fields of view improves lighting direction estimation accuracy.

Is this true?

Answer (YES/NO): NO